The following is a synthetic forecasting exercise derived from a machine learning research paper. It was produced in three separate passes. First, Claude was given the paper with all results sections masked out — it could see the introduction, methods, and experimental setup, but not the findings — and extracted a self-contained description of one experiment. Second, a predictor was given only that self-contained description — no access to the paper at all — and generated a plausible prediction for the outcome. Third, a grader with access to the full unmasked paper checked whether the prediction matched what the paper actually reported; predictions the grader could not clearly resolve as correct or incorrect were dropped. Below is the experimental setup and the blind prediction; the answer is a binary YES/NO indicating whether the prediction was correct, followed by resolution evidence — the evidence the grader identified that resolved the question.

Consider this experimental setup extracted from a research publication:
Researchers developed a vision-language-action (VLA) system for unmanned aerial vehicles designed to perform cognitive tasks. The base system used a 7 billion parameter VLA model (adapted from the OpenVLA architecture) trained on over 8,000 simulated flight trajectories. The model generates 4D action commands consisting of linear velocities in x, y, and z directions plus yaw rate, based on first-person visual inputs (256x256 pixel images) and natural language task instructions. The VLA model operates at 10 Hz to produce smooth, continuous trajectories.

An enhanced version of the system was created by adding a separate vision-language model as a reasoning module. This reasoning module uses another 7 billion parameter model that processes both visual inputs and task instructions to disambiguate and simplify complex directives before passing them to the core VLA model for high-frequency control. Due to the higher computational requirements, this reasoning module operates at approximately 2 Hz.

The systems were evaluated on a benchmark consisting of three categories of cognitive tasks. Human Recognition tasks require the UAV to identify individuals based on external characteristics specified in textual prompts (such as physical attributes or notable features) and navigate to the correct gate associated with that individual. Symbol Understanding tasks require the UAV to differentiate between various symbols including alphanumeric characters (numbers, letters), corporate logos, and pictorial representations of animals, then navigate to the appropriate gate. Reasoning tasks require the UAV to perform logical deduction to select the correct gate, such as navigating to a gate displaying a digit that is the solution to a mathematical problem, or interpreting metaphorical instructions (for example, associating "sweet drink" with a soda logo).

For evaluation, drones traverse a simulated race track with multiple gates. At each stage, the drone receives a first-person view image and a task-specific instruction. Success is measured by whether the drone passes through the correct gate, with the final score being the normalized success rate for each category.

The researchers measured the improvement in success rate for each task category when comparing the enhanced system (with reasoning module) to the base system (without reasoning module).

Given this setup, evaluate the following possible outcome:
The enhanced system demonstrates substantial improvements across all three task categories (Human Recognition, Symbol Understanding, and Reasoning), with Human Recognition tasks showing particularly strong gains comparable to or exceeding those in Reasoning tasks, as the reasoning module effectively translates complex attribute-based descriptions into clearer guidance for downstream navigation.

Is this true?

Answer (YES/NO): YES